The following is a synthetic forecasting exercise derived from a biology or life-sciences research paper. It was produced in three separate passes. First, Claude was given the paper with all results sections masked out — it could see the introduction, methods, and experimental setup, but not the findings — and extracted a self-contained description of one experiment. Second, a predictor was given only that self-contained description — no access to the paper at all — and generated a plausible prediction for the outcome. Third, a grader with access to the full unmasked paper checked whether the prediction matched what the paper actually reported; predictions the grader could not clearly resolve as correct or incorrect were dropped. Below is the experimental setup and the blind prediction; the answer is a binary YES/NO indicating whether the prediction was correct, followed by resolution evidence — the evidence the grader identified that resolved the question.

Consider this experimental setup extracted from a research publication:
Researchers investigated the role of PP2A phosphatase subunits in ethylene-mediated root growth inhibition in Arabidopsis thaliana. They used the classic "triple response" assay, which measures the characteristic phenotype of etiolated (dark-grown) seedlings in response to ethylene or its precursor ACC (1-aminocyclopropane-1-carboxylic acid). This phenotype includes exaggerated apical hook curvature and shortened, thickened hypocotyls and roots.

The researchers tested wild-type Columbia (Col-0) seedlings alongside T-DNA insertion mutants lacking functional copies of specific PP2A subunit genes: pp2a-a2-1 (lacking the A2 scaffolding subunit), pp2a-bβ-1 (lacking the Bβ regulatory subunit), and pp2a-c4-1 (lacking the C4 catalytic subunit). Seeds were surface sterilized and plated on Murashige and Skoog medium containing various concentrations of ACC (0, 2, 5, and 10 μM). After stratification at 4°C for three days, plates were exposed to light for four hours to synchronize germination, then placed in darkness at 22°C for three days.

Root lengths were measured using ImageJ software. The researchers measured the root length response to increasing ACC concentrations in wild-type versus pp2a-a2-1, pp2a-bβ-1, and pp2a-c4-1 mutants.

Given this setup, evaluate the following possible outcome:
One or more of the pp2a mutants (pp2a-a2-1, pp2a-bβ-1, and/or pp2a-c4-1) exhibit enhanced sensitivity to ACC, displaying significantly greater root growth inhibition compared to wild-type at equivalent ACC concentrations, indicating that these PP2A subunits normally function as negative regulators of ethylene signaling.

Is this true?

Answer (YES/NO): NO